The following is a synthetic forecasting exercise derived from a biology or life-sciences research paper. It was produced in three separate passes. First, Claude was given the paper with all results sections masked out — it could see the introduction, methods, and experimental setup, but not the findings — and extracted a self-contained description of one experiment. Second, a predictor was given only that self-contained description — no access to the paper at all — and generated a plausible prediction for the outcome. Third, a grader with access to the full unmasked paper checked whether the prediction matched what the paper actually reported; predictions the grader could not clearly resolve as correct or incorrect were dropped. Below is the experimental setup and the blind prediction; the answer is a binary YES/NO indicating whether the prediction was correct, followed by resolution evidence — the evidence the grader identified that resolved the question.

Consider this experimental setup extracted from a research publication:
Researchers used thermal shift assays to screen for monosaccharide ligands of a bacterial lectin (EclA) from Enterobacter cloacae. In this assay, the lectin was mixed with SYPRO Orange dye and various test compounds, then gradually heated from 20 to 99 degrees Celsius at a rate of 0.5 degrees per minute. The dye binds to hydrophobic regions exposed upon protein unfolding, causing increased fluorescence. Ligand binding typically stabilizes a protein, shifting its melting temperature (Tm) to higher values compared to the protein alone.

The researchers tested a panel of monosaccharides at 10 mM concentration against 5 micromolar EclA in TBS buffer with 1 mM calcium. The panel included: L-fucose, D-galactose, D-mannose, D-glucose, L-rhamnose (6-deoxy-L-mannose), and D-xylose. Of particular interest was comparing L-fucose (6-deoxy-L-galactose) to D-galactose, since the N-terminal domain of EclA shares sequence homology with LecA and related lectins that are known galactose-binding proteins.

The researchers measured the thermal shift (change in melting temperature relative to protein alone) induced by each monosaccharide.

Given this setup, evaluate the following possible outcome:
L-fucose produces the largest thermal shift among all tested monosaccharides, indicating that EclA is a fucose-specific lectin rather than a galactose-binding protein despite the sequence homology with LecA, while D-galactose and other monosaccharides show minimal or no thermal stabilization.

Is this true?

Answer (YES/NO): YES